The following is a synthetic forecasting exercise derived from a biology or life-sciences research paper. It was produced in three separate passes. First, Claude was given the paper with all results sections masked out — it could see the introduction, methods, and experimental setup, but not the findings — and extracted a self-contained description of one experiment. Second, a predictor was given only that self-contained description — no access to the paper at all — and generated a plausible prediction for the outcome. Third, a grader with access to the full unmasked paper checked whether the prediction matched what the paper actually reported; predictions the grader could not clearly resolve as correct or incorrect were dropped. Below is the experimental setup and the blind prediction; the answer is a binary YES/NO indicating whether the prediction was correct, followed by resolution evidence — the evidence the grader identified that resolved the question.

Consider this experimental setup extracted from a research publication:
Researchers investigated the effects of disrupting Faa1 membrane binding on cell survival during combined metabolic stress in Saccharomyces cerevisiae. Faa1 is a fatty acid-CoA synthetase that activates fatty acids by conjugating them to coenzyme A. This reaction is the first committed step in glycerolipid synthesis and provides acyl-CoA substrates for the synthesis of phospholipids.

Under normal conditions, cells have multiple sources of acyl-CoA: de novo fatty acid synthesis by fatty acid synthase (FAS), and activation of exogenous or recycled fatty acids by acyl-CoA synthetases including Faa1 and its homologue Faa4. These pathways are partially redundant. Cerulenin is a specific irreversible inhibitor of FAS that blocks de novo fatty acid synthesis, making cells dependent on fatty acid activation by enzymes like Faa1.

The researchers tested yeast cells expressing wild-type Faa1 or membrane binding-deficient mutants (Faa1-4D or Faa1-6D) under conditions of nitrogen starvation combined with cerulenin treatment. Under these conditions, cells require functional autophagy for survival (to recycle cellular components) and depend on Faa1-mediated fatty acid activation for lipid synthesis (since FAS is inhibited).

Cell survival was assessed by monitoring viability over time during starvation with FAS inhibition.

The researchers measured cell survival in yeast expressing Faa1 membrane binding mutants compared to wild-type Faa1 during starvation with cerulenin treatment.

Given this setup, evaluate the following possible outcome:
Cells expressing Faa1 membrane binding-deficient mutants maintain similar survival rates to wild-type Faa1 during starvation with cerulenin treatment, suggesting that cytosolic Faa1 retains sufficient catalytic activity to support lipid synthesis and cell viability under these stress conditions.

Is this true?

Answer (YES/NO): NO